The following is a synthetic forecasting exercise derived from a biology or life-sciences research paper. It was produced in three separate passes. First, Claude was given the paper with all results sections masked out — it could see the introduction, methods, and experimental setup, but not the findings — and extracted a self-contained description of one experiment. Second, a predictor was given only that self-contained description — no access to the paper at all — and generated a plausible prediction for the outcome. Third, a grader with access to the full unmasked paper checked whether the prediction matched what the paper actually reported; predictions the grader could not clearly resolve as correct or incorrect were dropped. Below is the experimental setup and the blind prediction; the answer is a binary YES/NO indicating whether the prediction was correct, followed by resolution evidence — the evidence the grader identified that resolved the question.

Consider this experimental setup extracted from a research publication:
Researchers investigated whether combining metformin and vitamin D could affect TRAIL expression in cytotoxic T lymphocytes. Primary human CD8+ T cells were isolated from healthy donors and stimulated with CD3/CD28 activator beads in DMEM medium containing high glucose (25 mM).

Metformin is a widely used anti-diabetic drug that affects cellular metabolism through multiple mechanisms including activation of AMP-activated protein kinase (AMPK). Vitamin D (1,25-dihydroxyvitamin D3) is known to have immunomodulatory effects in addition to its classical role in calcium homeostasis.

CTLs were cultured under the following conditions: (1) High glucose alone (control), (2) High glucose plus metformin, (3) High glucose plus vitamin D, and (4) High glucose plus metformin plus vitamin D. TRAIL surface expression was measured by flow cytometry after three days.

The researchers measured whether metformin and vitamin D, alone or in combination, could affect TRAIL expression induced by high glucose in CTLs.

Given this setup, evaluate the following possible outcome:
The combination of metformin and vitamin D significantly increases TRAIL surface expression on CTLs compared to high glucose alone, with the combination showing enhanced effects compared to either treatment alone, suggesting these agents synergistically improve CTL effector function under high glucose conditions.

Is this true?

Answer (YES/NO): NO